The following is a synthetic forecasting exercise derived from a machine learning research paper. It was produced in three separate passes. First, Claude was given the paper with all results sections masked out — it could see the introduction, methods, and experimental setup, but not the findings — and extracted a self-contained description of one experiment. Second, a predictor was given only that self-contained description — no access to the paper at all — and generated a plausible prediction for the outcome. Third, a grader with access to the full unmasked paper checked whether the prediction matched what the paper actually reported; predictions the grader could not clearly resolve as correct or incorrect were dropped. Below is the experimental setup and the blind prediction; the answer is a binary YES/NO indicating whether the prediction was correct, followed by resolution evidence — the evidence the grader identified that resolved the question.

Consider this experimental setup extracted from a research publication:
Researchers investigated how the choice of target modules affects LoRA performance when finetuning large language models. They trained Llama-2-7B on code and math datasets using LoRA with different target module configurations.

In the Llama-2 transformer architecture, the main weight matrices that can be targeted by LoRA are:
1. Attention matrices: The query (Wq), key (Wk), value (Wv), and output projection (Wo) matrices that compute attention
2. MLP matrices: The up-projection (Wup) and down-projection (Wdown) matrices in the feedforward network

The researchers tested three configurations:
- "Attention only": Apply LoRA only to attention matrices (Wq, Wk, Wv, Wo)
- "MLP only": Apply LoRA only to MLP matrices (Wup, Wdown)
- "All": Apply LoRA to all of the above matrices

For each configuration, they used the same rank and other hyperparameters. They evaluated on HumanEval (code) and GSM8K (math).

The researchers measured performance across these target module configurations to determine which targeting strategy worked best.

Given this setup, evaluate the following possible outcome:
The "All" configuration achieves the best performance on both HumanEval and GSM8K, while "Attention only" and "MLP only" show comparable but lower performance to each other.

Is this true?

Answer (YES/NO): NO